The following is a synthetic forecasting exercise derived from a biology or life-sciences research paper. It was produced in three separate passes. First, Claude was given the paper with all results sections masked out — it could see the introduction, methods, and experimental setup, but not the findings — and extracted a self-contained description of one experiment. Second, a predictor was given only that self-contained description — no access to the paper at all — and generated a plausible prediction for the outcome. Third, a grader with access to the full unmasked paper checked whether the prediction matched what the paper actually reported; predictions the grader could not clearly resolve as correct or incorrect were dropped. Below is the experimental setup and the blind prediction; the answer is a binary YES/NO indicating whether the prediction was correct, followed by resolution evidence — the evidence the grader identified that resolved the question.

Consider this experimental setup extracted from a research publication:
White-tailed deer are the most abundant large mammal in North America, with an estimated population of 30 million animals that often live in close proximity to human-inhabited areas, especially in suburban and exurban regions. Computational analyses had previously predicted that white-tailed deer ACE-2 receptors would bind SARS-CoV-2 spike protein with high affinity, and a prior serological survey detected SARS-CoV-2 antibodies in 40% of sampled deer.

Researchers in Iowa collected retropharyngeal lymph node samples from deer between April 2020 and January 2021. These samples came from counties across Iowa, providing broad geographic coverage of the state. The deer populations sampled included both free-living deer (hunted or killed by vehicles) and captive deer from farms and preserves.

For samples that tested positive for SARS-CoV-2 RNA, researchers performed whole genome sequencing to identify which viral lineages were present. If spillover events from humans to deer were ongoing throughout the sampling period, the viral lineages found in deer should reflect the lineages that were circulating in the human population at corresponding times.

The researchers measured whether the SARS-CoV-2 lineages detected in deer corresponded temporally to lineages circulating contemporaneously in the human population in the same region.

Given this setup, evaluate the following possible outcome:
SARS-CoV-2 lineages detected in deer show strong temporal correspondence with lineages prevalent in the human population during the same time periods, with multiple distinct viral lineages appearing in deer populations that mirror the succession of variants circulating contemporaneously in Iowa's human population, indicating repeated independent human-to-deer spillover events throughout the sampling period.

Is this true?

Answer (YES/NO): YES